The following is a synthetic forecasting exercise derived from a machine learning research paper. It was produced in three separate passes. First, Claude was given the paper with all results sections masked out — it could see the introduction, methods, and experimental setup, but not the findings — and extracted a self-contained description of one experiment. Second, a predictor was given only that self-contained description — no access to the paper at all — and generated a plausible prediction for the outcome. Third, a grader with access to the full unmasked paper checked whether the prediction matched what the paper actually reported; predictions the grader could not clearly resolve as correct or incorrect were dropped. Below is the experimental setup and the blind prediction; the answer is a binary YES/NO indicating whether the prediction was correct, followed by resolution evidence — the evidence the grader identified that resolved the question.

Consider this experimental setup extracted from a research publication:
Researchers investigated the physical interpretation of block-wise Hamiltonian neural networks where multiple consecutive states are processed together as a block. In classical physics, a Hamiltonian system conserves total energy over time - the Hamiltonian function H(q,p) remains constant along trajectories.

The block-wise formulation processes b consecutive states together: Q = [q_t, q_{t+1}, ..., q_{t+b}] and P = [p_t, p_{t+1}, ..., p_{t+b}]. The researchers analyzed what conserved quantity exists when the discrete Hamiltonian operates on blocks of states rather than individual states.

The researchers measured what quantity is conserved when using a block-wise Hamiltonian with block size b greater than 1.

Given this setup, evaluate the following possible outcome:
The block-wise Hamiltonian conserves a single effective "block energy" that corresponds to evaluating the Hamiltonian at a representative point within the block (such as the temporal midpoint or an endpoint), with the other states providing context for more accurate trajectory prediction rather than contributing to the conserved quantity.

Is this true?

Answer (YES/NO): NO